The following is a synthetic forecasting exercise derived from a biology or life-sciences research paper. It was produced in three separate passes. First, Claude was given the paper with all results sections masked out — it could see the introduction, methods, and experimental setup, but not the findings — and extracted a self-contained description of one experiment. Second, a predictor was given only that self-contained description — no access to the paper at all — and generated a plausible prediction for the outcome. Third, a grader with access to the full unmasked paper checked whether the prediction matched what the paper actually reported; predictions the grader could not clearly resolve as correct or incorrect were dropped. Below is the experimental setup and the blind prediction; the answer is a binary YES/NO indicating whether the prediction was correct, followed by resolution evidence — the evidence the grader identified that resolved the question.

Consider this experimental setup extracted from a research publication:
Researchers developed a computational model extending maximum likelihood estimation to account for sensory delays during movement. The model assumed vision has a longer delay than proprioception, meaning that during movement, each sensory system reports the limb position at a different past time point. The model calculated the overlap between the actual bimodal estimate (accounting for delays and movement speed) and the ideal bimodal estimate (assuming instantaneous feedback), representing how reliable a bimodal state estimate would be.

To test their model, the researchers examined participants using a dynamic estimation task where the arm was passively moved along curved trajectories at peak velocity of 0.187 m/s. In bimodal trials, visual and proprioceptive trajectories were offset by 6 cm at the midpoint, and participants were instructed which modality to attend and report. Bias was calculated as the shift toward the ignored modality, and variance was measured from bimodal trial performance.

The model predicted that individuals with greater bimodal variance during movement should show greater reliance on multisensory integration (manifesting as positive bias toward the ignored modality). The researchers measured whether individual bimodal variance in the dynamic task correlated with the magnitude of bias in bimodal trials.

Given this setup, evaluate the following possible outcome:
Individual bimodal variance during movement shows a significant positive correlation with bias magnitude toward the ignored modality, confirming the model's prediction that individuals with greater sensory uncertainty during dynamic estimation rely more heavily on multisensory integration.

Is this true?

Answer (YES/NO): YES